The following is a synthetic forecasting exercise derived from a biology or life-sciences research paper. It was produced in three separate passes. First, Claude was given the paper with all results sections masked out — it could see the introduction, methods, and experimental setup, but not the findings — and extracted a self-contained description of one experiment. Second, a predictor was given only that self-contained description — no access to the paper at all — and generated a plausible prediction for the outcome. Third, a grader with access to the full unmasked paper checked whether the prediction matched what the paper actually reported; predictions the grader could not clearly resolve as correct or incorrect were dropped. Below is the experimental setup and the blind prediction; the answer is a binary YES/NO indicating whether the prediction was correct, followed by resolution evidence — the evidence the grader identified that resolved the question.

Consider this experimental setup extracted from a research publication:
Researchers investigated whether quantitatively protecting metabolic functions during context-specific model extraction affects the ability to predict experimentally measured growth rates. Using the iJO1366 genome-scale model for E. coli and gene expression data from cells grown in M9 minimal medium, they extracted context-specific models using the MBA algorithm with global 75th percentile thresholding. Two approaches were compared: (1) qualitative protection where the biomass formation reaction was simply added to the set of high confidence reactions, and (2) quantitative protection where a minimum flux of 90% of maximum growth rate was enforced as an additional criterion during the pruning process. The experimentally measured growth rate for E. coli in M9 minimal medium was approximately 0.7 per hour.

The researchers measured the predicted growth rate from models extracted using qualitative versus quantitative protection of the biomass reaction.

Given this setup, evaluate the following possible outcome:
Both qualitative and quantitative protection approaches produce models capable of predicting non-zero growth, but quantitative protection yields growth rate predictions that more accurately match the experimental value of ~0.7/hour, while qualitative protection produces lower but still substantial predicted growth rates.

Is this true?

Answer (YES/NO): YES